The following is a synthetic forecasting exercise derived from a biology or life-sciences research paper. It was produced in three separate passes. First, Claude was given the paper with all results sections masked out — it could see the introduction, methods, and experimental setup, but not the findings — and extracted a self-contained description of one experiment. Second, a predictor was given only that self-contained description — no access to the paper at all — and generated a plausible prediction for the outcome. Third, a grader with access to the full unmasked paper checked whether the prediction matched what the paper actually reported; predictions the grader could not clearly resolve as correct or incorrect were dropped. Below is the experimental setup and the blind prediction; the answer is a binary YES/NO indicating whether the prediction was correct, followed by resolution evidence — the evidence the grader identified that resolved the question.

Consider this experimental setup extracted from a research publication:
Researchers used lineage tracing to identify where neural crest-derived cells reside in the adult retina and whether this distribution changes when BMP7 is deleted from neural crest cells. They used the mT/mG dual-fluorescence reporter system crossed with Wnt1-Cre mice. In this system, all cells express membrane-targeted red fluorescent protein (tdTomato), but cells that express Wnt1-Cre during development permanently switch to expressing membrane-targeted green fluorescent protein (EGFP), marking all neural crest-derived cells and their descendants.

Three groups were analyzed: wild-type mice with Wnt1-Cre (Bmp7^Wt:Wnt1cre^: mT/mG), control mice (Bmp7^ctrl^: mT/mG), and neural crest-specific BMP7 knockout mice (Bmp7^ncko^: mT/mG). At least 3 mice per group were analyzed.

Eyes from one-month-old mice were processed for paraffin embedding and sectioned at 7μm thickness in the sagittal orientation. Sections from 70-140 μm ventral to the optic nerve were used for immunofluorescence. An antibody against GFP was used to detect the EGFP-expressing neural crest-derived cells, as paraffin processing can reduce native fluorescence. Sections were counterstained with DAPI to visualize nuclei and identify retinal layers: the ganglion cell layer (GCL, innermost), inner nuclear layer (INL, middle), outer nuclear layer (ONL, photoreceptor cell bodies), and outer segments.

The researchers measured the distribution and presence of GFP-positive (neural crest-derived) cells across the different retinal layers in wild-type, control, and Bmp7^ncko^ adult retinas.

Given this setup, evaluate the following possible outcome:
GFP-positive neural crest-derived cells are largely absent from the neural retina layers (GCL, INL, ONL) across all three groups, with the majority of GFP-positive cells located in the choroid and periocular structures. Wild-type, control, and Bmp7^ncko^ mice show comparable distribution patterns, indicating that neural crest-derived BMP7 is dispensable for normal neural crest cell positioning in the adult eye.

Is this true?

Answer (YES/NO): NO